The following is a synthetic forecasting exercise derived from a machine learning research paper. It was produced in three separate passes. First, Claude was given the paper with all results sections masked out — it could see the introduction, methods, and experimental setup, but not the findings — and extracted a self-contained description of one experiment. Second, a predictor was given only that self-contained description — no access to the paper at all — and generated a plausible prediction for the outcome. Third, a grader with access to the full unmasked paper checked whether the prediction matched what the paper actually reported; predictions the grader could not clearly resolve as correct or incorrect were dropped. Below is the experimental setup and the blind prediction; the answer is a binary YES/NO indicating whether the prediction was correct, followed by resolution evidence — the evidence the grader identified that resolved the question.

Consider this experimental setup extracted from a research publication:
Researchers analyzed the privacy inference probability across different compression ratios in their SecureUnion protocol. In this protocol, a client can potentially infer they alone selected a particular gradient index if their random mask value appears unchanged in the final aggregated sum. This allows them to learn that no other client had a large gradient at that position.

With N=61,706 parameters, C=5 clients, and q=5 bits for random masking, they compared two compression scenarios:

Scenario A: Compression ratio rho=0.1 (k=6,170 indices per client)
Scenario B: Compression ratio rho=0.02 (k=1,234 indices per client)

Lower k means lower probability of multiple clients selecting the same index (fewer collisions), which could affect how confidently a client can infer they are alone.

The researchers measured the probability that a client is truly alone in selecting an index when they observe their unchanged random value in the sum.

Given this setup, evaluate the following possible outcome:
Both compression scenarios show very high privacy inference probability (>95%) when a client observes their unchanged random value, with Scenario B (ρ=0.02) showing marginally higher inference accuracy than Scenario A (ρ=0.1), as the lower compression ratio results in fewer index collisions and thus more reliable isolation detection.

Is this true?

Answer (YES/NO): YES